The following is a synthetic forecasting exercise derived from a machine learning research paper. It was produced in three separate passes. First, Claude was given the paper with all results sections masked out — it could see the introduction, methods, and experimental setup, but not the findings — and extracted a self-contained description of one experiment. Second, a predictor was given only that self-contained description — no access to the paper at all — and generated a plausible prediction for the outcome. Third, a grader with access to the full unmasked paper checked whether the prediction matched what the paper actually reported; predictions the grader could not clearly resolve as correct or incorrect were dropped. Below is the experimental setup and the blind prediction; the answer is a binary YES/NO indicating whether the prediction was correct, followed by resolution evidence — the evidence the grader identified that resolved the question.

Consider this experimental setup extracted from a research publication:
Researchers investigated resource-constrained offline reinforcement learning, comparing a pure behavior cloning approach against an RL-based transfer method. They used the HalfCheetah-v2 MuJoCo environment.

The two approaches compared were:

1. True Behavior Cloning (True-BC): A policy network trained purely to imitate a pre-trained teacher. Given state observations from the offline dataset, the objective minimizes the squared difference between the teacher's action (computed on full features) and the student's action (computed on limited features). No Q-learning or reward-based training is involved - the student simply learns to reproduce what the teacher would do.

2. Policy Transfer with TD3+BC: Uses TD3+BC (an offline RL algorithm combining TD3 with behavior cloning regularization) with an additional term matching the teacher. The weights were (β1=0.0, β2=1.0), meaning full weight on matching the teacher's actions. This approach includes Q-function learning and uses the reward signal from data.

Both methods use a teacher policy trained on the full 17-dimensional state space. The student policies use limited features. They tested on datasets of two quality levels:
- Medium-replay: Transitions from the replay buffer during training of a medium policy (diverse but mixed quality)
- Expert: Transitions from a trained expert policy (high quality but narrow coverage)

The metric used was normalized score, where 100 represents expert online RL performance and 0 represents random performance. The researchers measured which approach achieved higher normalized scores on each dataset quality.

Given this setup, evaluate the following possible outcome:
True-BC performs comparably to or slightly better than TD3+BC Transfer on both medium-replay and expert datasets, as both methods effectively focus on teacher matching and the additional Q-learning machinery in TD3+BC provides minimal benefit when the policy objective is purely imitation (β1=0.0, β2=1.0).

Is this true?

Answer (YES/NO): NO